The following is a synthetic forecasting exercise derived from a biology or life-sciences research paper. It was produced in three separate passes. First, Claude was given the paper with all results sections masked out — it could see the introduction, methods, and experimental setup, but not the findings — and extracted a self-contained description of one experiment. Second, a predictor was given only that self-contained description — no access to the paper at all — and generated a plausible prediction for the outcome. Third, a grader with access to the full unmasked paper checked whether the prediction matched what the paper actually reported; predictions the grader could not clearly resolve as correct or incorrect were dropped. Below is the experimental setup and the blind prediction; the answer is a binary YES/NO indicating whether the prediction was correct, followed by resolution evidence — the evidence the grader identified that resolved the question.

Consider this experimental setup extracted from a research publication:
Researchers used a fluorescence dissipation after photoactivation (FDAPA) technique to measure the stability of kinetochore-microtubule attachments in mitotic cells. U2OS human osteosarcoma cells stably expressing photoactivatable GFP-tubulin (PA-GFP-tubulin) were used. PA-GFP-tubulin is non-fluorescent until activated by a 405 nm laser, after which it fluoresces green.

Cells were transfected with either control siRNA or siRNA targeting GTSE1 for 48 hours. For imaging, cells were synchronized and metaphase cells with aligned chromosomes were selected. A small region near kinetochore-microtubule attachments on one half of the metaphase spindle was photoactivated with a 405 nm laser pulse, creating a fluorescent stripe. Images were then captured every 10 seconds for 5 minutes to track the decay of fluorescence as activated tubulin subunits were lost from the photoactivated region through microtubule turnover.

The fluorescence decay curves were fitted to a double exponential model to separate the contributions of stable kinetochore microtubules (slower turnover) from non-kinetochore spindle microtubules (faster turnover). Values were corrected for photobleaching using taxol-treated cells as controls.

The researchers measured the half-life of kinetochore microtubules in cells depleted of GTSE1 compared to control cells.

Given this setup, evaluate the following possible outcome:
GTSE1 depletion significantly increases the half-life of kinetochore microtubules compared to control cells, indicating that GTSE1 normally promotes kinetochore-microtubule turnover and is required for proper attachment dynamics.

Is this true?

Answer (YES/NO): NO